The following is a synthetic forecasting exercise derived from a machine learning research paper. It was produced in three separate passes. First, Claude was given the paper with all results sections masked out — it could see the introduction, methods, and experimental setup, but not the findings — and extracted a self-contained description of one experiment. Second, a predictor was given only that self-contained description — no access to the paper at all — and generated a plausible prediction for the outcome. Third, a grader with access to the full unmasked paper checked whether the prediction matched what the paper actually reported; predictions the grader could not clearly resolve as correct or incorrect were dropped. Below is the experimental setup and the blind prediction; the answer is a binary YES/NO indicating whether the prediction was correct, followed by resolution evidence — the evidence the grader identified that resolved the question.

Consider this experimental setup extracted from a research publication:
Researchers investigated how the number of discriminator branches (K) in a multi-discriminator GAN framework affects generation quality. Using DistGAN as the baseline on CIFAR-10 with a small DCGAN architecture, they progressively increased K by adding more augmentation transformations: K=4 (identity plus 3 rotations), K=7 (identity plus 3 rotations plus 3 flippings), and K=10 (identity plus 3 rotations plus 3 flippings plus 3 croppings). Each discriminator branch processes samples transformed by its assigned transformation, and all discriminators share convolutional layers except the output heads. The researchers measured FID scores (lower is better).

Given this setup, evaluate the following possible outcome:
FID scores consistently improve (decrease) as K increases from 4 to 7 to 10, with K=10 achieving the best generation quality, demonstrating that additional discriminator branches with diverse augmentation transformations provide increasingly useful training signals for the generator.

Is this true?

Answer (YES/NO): YES